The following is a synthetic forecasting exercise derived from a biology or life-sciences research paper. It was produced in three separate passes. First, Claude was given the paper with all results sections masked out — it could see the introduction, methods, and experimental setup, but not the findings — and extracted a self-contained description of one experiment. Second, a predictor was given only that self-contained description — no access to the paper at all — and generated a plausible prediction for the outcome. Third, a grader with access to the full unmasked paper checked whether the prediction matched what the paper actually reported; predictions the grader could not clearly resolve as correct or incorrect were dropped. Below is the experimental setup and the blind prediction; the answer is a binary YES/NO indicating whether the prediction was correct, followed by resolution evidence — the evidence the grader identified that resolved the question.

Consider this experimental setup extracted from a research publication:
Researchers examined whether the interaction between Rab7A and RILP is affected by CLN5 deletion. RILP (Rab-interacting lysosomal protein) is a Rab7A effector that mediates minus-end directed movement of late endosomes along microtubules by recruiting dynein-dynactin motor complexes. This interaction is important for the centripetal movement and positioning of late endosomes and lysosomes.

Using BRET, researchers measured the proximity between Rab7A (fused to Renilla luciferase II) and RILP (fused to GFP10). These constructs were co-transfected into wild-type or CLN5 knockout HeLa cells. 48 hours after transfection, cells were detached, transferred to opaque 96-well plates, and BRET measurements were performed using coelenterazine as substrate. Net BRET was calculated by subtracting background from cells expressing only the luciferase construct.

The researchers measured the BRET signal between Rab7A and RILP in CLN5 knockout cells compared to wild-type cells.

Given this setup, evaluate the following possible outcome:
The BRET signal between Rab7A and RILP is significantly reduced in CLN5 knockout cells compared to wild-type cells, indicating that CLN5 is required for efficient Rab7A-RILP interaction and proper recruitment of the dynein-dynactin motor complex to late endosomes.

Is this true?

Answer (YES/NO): YES